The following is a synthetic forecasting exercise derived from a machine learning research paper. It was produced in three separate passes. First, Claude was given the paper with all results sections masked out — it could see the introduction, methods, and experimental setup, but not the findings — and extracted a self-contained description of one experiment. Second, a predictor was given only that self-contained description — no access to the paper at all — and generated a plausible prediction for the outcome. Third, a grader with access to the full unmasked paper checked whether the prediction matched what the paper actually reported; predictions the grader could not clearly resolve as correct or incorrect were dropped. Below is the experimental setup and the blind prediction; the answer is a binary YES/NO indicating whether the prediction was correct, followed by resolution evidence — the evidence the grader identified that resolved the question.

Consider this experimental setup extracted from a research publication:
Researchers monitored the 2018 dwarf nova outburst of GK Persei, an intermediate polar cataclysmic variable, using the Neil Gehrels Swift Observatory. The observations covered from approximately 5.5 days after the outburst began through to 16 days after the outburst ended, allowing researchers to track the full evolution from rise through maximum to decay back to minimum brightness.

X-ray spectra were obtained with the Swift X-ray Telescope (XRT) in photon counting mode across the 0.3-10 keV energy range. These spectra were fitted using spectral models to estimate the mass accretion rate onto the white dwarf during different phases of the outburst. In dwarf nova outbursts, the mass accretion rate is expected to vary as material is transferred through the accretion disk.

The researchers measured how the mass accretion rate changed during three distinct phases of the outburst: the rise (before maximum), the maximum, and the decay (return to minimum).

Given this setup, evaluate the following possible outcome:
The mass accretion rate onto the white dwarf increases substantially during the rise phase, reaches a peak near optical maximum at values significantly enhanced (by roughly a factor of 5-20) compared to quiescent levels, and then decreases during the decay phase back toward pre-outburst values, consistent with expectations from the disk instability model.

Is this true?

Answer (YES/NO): NO